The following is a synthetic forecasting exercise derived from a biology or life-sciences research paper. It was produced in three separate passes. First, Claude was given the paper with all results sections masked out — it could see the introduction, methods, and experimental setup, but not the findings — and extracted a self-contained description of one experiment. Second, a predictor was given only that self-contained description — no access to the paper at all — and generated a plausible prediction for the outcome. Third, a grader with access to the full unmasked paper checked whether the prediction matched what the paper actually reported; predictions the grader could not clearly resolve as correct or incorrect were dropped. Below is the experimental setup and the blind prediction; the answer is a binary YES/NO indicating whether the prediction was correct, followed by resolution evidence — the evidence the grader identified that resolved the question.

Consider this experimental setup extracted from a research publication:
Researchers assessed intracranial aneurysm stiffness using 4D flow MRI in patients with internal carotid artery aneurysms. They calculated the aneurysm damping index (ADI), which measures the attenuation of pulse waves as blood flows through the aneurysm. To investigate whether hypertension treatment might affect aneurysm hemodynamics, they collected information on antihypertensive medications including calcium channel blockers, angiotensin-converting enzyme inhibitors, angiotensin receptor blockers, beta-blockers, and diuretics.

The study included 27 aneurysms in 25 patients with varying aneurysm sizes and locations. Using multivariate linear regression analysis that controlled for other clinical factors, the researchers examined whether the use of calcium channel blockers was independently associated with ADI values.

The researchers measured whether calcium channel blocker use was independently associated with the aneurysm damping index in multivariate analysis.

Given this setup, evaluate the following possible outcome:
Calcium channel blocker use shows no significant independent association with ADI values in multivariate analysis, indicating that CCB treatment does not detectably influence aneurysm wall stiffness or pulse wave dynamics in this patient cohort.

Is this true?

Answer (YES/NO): YES